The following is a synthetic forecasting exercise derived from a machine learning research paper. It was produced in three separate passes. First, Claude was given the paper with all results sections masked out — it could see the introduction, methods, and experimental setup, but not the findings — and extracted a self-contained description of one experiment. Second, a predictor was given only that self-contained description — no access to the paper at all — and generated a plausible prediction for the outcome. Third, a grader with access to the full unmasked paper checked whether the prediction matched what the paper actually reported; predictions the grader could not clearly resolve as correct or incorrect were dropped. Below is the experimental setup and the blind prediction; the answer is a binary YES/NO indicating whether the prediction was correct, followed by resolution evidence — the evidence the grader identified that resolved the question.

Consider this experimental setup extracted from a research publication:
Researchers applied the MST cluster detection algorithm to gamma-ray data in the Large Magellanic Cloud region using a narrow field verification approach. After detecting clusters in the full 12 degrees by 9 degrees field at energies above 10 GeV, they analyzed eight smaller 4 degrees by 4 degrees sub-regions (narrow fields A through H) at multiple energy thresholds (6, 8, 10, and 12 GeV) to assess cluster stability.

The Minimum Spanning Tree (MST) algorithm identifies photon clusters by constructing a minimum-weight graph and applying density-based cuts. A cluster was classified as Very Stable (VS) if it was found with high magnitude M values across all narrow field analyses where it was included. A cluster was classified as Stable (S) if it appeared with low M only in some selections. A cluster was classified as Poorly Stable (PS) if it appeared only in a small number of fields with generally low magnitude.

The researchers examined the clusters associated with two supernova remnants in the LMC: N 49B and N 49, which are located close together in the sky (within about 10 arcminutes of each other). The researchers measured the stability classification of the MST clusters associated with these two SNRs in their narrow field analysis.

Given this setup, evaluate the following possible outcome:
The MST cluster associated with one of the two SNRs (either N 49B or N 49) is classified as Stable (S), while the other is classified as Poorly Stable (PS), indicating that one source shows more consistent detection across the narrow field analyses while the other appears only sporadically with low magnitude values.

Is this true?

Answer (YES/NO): NO